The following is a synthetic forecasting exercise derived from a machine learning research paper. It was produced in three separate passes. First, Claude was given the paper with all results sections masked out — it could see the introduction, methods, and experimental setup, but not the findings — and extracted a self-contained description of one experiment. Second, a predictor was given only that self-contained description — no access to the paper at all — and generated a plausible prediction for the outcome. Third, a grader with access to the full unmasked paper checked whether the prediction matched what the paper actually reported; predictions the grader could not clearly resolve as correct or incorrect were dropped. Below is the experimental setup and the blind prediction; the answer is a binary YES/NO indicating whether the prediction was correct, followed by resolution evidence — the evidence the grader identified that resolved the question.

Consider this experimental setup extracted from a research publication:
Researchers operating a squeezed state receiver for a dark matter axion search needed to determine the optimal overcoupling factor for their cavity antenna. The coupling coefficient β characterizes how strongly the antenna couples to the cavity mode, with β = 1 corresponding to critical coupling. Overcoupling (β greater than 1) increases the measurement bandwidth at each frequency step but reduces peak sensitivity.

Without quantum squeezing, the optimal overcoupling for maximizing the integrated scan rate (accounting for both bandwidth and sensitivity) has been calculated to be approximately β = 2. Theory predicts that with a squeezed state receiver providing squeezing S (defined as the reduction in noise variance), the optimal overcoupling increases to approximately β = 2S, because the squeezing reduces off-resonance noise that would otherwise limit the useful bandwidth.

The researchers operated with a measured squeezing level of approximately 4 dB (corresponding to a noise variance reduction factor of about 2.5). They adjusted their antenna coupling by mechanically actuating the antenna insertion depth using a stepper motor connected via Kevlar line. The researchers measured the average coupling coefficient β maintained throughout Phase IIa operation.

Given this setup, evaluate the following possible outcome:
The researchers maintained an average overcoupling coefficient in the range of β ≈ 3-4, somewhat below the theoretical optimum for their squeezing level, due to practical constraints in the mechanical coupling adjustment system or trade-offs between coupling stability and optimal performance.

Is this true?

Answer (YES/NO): NO